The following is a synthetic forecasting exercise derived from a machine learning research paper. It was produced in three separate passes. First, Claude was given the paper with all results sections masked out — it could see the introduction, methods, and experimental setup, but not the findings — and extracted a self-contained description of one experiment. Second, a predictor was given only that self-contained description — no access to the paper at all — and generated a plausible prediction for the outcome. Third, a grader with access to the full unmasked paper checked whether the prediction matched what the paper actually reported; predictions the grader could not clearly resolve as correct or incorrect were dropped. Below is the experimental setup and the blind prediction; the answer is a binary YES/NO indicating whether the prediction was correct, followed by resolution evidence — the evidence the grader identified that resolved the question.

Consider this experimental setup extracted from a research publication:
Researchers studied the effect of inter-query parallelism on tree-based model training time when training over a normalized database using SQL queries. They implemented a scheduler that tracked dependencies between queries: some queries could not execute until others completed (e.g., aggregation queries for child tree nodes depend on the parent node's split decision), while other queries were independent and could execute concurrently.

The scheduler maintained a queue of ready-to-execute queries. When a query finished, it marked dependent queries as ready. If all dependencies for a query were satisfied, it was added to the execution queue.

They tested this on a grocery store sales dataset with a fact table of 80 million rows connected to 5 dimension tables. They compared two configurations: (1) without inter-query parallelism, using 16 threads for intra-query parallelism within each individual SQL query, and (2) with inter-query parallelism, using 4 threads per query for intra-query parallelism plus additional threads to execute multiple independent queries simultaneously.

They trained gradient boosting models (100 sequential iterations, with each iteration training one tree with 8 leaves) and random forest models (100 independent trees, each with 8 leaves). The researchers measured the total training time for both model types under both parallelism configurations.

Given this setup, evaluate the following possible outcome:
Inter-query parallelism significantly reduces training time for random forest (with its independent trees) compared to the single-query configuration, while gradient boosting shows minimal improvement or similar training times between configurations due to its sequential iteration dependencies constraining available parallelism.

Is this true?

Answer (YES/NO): NO